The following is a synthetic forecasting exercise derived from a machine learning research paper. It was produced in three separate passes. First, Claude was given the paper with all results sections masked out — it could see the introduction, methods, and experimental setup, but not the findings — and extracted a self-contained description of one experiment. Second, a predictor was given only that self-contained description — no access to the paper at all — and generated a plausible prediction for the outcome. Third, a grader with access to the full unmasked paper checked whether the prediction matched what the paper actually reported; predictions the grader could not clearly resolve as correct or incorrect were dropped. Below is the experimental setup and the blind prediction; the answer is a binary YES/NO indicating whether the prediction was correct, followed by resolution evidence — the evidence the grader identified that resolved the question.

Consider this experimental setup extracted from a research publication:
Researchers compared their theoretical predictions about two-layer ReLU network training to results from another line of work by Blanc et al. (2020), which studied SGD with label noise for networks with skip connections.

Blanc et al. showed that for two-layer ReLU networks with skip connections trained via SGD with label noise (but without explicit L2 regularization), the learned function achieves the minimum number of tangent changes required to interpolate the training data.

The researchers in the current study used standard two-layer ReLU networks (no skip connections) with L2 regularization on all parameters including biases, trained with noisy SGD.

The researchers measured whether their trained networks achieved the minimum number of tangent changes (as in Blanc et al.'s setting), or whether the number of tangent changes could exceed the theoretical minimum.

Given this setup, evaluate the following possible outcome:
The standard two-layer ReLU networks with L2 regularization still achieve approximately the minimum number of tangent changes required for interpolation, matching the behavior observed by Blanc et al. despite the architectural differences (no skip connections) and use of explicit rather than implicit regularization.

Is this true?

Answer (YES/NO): NO